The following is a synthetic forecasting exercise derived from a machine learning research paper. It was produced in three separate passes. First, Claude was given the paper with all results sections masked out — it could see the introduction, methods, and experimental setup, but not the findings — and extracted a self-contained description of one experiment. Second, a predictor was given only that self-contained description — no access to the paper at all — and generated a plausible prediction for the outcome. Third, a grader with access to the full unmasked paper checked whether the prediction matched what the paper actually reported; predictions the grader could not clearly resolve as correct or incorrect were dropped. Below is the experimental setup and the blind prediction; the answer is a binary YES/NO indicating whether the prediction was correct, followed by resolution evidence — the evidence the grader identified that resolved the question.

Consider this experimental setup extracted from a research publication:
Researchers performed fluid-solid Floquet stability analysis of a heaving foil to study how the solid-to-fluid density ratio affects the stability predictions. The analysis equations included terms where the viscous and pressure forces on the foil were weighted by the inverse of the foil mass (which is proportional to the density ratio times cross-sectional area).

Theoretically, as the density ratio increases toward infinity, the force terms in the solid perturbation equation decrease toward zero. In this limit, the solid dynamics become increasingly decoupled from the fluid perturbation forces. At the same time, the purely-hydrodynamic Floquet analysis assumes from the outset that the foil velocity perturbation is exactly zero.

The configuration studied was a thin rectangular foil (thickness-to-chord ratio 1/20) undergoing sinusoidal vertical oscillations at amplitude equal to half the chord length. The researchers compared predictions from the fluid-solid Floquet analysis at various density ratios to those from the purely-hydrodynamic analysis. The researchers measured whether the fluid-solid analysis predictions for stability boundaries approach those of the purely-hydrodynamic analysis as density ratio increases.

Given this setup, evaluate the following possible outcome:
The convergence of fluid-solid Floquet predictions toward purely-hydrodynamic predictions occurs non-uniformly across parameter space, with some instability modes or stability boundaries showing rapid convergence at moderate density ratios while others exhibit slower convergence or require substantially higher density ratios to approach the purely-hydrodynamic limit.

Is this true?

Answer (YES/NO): NO